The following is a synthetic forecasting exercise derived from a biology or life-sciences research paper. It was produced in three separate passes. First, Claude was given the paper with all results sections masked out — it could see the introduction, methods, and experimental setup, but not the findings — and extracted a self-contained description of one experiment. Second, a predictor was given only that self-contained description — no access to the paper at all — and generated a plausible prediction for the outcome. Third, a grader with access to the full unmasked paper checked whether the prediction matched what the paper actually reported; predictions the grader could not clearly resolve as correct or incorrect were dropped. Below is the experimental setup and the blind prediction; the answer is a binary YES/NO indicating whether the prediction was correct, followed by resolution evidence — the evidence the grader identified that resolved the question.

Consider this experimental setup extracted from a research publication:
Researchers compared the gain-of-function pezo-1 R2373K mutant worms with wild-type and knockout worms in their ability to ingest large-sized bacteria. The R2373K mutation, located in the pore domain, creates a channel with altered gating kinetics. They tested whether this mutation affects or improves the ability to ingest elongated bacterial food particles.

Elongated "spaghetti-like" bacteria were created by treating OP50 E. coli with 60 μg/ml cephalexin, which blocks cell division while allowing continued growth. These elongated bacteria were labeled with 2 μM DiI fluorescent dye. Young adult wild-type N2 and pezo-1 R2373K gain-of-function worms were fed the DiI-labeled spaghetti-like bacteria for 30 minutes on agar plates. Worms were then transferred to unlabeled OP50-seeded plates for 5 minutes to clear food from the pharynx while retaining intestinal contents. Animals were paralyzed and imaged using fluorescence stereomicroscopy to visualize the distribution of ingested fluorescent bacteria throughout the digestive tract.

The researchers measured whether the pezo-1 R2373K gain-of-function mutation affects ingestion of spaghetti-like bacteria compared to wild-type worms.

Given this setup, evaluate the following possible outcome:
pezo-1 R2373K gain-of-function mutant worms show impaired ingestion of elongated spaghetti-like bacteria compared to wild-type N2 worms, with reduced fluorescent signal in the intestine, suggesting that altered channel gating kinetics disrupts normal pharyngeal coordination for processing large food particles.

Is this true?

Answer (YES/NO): NO